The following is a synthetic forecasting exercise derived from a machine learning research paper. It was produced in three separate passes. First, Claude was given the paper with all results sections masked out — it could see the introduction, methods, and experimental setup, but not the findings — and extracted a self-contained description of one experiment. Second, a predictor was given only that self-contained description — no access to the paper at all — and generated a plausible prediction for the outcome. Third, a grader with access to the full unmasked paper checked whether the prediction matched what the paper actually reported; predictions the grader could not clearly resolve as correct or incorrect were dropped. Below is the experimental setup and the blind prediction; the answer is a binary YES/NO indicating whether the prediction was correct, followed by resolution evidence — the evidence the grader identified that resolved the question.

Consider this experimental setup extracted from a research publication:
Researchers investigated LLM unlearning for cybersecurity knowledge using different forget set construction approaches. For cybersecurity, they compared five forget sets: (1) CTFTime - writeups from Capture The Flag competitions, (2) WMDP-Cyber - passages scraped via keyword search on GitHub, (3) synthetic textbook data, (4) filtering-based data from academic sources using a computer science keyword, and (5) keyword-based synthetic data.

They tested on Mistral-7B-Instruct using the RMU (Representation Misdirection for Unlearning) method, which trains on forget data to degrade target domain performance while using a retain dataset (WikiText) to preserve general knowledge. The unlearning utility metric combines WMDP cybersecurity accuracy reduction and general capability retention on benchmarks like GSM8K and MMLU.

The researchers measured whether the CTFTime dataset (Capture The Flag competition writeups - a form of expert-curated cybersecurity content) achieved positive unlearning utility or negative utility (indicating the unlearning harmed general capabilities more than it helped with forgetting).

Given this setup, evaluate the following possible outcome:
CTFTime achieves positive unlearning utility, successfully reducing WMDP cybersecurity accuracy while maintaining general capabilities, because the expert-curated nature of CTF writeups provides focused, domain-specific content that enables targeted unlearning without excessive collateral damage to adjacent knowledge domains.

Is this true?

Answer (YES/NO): NO